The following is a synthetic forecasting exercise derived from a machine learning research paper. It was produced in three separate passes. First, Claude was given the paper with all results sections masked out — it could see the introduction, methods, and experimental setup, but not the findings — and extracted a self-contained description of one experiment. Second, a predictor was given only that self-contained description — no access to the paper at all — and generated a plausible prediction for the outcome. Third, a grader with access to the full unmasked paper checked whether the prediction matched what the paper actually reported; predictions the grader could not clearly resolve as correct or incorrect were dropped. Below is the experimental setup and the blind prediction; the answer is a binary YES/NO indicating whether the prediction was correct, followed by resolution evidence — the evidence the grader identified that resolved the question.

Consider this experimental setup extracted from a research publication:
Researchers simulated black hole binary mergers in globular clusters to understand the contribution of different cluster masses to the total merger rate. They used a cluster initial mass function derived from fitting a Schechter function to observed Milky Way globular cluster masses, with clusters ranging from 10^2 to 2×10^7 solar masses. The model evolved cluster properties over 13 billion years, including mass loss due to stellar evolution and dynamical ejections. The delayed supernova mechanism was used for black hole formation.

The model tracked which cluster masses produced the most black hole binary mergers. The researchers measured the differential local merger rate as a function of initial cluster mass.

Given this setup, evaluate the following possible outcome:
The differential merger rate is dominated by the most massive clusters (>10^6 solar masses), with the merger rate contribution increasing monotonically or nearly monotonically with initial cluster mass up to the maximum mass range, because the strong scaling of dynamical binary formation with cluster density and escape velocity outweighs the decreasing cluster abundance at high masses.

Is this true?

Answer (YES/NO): NO